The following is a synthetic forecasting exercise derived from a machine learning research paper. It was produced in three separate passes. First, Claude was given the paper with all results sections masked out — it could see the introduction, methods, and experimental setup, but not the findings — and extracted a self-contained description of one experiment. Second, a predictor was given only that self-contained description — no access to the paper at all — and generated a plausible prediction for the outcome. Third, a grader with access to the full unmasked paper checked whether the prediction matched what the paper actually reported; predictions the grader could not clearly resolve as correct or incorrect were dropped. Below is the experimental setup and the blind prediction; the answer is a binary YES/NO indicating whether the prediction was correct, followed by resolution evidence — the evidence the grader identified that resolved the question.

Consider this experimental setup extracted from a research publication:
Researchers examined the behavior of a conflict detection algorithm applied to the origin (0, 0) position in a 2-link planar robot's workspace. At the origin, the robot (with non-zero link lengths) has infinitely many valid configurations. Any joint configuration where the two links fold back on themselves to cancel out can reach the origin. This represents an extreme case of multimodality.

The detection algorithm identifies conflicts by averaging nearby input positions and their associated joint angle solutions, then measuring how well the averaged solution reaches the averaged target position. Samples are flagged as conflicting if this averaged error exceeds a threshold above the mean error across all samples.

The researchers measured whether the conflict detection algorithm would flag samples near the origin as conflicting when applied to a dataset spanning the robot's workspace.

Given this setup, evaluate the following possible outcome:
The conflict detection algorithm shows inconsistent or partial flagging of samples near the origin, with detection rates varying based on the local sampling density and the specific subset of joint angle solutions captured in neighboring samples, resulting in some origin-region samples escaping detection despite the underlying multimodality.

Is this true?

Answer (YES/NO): NO